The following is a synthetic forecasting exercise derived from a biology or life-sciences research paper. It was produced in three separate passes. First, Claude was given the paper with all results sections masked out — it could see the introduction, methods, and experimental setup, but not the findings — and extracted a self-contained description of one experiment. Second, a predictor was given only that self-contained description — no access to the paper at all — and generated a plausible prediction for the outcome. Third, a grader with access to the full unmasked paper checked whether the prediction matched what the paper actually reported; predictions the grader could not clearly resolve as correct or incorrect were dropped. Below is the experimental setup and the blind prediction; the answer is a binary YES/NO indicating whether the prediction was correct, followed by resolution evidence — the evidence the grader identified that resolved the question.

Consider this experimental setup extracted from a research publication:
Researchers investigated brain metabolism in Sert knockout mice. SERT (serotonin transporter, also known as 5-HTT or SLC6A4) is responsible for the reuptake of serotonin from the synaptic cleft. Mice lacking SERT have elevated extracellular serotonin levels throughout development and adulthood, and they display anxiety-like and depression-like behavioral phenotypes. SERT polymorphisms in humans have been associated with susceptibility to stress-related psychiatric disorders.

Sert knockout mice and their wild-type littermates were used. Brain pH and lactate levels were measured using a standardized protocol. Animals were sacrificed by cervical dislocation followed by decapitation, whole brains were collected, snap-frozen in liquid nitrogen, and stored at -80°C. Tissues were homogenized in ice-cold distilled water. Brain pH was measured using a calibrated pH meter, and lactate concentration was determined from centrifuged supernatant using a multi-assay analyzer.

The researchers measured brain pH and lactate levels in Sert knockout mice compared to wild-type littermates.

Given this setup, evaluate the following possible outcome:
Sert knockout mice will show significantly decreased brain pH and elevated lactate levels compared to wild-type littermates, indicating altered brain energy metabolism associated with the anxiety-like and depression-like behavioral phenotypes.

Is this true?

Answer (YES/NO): YES